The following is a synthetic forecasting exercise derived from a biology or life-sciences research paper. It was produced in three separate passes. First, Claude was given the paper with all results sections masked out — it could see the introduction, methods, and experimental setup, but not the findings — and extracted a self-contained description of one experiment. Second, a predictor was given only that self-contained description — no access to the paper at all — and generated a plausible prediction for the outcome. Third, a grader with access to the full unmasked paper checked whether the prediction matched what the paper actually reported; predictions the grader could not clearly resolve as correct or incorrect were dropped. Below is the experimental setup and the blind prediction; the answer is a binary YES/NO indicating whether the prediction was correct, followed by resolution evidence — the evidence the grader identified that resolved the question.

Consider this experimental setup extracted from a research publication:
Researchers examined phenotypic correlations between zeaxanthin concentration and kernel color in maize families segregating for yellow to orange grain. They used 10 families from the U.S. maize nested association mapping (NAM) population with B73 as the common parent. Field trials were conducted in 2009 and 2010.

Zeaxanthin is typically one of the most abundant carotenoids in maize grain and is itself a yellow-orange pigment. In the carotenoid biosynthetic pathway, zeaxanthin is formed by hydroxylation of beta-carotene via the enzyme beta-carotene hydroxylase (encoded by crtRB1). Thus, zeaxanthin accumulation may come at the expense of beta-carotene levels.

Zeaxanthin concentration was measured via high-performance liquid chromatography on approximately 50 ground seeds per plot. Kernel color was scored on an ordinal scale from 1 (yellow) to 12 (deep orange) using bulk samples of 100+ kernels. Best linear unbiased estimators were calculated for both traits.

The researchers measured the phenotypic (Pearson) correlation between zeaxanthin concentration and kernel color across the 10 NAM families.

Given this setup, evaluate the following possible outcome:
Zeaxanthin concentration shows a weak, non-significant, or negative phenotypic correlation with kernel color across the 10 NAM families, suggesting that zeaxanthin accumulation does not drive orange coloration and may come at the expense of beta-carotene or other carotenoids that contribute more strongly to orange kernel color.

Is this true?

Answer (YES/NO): NO